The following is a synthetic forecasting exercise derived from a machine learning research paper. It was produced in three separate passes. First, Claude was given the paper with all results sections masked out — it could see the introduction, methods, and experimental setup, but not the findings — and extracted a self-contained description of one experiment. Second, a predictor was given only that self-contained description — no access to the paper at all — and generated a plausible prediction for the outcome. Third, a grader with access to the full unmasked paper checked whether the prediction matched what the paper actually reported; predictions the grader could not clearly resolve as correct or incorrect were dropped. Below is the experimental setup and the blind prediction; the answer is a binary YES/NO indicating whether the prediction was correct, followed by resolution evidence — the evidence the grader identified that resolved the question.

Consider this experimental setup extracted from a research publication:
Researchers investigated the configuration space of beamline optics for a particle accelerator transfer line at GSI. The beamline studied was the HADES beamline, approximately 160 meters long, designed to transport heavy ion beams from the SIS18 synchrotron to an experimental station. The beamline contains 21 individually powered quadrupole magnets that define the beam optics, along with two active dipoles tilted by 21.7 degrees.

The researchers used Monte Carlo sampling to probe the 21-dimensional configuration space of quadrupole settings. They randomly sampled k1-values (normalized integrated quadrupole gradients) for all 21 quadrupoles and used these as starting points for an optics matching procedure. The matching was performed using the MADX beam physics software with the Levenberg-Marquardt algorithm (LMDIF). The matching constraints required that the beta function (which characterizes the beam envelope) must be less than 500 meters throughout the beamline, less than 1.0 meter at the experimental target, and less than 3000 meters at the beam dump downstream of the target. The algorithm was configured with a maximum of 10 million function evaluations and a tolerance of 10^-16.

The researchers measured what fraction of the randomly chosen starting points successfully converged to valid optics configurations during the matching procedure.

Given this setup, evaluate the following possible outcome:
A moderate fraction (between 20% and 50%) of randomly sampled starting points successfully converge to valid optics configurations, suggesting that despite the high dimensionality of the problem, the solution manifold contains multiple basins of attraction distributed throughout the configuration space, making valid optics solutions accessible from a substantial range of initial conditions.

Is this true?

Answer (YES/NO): NO